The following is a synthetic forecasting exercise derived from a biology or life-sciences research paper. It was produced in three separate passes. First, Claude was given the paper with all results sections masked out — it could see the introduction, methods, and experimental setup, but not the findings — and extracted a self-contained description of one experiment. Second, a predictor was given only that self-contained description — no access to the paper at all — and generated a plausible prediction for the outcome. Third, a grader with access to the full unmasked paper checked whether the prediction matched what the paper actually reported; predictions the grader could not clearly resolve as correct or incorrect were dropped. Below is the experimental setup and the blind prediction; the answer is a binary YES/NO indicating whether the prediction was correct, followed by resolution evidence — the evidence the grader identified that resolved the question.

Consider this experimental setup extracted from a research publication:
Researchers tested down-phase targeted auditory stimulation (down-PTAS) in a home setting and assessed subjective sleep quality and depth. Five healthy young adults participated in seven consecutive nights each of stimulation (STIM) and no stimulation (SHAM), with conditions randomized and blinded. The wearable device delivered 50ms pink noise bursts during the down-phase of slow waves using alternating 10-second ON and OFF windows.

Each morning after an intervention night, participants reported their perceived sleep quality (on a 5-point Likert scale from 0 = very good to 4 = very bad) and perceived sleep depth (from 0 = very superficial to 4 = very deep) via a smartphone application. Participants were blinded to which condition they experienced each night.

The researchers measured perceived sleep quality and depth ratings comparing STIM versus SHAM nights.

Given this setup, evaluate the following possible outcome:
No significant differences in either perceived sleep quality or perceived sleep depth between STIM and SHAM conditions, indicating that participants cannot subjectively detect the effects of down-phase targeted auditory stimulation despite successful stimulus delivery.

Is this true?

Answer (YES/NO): YES